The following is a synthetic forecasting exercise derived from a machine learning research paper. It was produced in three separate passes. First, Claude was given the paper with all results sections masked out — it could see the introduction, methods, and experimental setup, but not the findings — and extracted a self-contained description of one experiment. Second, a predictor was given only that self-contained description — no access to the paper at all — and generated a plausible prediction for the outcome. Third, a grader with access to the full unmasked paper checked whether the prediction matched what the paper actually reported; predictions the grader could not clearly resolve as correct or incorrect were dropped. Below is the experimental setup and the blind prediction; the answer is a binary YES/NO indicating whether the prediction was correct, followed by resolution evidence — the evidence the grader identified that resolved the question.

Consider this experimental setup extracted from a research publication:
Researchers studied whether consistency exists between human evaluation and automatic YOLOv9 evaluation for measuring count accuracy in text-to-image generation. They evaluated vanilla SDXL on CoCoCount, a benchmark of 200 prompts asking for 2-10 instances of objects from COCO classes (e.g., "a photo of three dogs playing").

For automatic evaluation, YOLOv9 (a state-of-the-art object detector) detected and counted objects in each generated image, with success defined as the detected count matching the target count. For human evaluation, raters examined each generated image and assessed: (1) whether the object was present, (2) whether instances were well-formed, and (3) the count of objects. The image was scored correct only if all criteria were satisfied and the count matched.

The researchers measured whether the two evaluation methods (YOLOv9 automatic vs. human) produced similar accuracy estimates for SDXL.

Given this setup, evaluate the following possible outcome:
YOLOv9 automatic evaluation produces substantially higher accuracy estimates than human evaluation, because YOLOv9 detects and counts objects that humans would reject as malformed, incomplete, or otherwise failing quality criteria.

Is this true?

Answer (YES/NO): NO